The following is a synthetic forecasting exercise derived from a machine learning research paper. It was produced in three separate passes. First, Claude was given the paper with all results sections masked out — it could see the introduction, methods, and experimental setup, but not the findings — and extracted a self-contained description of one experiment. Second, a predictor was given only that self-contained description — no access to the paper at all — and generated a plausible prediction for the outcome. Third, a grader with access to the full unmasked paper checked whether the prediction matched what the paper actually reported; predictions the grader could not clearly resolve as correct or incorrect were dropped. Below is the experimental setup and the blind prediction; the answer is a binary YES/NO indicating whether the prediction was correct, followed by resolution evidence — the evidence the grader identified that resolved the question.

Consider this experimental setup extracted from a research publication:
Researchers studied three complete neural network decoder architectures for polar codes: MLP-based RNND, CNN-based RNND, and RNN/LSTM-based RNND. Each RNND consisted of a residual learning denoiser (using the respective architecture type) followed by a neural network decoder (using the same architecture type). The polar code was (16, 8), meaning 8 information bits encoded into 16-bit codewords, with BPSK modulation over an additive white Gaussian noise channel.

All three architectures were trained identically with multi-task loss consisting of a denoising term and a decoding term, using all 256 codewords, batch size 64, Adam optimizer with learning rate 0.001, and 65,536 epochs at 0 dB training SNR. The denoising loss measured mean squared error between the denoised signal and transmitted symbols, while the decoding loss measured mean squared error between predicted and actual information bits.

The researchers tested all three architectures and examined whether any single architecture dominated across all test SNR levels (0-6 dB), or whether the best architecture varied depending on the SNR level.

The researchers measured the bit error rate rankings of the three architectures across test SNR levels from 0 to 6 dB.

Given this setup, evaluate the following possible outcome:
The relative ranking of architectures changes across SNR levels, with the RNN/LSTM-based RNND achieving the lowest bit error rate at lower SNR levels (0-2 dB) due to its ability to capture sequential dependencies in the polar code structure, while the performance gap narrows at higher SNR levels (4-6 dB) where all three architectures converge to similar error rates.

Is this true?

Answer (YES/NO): NO